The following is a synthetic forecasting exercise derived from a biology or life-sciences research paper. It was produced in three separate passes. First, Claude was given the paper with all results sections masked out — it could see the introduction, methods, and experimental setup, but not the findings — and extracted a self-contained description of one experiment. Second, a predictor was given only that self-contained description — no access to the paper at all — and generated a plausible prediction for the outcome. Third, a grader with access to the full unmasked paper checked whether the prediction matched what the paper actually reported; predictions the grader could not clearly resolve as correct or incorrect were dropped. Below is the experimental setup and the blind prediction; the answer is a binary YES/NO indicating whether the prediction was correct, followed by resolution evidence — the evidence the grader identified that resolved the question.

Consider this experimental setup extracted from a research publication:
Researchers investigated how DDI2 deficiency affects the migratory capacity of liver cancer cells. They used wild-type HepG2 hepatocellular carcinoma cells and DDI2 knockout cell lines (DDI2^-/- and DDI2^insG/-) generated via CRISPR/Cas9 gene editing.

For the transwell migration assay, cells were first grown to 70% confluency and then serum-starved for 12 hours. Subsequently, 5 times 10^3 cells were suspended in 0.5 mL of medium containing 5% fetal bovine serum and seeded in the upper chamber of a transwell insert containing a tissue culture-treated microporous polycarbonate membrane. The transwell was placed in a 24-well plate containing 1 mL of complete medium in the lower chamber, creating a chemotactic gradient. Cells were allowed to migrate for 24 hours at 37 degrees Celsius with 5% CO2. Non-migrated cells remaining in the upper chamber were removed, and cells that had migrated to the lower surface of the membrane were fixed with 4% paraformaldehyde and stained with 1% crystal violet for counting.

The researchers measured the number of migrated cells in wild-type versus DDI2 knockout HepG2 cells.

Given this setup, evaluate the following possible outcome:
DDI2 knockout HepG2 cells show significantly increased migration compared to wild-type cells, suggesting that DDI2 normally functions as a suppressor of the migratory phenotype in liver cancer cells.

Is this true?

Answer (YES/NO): NO